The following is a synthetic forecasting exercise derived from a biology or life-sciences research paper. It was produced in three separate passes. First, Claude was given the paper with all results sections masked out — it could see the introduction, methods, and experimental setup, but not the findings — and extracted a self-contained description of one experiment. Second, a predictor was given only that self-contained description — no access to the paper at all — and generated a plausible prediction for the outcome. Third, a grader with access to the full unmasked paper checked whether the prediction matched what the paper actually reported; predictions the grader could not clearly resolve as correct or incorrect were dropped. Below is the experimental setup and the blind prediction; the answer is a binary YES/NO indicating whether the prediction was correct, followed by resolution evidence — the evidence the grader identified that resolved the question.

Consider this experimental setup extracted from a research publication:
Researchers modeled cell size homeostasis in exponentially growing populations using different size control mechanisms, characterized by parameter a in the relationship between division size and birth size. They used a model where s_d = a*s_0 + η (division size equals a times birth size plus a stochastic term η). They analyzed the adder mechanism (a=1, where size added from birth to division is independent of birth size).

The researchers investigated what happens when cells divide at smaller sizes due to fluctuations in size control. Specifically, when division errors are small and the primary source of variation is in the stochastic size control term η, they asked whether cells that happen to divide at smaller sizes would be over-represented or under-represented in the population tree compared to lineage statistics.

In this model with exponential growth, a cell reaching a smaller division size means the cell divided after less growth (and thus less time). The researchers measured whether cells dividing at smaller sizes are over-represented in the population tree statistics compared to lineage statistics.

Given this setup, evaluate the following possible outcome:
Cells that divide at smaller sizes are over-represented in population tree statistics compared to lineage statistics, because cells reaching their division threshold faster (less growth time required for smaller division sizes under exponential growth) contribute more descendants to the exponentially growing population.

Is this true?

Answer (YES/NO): YES